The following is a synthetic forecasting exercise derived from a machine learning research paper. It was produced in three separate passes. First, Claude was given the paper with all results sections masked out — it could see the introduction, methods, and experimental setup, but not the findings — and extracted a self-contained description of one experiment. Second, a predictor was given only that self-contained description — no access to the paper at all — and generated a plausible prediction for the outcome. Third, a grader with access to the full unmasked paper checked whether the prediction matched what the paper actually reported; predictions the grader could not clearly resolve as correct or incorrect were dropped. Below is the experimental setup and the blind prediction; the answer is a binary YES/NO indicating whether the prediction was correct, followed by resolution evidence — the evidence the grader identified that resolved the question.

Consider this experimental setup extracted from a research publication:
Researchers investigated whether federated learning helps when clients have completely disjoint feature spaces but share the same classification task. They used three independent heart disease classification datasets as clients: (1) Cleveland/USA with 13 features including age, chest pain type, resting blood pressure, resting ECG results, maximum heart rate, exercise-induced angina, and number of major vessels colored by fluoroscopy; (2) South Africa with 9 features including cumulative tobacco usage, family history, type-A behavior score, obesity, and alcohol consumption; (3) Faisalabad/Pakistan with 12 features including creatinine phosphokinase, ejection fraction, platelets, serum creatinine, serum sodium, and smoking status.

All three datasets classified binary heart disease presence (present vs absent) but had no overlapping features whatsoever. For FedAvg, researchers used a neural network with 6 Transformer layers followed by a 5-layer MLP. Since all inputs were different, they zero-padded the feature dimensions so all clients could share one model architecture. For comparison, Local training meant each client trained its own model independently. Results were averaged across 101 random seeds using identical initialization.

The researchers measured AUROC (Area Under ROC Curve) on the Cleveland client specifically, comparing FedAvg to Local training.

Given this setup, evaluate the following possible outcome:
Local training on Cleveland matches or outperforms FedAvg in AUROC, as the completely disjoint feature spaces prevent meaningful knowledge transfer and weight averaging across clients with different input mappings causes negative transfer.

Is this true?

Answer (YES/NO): NO